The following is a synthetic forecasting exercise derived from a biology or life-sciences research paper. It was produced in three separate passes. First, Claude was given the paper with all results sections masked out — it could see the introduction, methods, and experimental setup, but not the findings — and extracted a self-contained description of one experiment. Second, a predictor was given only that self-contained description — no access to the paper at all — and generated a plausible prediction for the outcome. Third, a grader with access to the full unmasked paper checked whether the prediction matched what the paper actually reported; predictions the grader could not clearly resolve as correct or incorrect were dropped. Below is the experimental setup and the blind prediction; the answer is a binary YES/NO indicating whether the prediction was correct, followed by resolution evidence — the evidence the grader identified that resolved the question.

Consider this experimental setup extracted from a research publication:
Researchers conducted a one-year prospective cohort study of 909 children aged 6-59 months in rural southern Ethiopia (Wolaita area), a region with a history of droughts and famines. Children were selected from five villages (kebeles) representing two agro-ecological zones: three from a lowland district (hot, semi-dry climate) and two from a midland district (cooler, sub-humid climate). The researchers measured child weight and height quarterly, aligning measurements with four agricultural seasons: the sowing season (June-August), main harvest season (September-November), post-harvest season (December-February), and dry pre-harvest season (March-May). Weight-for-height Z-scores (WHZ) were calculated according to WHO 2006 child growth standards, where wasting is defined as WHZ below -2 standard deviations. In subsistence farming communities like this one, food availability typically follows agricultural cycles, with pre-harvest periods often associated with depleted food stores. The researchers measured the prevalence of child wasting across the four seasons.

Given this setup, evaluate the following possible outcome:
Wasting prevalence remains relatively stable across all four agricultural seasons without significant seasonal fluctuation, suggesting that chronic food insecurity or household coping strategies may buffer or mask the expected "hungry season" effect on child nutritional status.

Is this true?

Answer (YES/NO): NO